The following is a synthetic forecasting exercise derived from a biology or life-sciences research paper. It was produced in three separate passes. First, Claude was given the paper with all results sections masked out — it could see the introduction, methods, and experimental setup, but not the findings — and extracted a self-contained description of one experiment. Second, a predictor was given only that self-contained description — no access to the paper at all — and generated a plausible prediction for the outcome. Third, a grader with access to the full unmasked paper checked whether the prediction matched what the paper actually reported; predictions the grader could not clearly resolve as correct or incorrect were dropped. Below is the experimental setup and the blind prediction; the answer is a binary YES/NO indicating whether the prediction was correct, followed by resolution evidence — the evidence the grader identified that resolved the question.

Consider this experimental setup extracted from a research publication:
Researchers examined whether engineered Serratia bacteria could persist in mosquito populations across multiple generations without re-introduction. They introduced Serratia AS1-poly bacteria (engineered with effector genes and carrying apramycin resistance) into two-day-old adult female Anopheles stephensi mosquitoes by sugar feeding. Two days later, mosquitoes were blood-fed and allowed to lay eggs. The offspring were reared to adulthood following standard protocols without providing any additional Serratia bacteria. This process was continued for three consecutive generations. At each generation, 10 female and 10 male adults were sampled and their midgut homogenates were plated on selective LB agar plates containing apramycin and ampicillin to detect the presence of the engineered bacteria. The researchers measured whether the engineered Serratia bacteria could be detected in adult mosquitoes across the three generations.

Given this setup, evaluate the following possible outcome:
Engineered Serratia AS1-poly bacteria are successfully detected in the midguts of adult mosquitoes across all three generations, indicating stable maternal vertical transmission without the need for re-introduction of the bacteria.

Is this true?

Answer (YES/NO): YES